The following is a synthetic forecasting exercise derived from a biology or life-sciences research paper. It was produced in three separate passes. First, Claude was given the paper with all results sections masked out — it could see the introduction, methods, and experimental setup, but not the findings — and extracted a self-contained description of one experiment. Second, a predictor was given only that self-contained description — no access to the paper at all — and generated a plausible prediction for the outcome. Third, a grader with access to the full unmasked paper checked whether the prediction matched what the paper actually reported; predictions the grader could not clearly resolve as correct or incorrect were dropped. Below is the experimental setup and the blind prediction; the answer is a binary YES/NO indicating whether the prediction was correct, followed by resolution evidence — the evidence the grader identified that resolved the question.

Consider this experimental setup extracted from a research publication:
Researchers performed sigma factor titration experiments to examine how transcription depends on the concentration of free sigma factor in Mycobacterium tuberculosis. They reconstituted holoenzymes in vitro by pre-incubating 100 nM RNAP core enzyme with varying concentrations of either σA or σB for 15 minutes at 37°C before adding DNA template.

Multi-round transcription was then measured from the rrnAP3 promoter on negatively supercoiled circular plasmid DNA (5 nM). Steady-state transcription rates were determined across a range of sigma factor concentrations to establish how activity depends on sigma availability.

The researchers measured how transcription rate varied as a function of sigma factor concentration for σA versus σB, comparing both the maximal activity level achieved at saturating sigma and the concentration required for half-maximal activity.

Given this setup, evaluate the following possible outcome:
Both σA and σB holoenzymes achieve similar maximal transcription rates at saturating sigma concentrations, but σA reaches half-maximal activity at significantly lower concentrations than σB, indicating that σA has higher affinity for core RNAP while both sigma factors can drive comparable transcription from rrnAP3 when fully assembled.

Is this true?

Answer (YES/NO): NO